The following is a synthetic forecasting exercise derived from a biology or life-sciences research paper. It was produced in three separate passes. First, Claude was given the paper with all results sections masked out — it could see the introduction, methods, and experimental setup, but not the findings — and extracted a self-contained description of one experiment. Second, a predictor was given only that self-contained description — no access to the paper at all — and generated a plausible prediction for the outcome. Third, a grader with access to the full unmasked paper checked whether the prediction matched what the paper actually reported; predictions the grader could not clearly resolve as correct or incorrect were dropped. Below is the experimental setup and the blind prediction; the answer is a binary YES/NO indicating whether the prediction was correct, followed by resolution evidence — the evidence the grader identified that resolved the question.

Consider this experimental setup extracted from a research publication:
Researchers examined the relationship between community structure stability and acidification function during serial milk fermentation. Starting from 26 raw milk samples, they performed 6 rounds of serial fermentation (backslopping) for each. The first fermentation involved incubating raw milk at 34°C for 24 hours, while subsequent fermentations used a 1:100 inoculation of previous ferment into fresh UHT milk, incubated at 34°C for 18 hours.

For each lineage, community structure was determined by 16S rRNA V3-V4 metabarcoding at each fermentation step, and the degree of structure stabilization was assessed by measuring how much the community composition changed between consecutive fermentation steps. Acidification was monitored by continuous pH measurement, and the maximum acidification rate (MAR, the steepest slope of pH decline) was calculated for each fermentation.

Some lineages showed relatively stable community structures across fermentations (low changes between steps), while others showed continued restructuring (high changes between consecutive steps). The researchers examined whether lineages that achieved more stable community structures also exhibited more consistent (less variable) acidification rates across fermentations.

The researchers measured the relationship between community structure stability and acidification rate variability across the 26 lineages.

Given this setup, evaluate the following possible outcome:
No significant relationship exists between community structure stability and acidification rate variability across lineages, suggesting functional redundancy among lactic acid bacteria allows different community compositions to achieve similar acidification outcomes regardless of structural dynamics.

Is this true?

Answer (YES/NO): NO